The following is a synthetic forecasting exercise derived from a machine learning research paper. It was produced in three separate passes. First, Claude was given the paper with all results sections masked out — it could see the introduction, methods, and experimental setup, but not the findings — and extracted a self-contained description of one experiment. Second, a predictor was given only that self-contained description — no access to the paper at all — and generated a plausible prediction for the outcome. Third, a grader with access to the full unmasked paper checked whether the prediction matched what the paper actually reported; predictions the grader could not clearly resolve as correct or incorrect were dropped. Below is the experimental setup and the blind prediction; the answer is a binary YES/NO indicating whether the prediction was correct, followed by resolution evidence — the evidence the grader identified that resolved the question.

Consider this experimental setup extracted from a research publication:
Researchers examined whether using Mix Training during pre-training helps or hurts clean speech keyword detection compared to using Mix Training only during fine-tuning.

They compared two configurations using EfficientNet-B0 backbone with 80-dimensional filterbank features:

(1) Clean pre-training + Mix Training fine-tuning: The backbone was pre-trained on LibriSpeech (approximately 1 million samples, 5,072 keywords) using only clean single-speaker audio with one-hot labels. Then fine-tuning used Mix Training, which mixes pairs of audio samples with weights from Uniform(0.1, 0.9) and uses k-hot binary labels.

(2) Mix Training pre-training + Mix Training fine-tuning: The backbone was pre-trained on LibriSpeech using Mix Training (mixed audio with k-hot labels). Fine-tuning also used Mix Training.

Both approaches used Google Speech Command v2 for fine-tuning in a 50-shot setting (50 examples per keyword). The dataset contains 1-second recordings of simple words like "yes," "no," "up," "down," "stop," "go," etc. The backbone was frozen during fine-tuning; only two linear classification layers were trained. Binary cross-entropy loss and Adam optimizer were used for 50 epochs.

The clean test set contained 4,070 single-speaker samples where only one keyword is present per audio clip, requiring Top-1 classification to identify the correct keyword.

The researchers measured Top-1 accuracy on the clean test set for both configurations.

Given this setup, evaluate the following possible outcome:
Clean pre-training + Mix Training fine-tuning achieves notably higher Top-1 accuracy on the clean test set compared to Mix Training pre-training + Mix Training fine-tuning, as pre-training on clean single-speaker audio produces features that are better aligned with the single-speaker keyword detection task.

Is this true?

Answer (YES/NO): NO